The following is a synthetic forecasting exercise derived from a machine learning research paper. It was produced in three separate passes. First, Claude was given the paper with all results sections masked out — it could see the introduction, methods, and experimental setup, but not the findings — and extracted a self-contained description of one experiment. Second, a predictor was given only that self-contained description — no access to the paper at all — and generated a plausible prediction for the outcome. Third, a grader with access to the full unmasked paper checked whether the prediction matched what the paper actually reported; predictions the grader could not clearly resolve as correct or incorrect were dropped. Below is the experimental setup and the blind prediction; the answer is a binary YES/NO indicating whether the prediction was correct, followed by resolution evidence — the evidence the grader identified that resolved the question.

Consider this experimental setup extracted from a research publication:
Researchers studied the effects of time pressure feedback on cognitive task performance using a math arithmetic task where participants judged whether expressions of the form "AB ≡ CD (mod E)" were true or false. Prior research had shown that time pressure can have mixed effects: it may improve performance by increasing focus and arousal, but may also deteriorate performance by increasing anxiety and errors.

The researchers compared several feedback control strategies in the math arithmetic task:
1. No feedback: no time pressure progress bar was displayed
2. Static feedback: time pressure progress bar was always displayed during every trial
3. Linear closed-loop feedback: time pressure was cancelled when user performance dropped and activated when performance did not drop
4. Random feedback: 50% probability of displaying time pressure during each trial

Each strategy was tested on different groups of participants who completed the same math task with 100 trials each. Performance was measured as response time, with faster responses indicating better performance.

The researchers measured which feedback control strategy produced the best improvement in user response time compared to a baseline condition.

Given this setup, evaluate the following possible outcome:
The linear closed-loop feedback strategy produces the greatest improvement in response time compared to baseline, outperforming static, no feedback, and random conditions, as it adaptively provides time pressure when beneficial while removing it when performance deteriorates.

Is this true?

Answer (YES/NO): NO